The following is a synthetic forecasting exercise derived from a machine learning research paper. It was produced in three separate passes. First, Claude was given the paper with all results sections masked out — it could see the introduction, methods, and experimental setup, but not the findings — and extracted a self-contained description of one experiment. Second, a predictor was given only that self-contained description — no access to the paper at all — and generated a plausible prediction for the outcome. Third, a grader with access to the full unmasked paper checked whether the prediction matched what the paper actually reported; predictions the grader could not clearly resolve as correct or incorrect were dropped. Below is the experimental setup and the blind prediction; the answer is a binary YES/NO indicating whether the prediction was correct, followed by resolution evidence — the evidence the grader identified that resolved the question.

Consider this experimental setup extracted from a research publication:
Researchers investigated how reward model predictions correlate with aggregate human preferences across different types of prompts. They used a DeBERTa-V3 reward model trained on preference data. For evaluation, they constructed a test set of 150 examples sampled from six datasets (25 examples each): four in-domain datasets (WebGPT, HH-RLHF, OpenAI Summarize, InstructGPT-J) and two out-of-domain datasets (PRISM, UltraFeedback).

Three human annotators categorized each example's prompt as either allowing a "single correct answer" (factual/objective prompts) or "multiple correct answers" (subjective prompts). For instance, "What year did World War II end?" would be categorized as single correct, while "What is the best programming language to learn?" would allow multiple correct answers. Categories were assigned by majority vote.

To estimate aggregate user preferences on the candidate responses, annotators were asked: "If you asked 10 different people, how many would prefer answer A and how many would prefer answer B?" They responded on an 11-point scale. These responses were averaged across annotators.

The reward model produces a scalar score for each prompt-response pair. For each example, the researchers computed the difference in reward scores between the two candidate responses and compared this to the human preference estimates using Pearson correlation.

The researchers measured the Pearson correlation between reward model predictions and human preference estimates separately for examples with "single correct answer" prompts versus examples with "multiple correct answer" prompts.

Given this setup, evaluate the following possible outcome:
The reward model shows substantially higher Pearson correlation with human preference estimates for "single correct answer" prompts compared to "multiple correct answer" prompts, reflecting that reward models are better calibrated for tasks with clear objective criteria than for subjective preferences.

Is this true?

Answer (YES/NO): YES